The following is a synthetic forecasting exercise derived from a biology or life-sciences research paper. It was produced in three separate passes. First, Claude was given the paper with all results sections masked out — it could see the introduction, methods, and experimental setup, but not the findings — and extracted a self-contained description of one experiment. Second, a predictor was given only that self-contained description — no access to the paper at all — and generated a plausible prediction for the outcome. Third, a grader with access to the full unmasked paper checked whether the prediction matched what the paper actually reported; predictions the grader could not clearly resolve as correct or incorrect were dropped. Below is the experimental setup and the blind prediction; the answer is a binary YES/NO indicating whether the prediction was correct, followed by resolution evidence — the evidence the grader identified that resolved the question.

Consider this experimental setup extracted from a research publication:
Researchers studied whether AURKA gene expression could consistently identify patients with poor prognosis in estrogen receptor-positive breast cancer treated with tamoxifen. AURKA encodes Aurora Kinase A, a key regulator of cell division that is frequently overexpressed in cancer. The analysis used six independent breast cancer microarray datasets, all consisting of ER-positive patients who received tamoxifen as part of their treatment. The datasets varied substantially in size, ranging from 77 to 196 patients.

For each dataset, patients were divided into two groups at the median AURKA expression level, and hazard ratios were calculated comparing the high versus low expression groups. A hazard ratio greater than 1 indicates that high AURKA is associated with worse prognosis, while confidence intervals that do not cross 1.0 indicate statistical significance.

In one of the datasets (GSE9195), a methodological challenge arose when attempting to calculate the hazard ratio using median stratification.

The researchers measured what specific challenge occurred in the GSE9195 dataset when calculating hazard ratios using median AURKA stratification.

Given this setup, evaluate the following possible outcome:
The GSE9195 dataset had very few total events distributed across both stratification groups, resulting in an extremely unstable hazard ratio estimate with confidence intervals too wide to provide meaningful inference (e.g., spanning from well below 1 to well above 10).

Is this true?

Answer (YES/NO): NO